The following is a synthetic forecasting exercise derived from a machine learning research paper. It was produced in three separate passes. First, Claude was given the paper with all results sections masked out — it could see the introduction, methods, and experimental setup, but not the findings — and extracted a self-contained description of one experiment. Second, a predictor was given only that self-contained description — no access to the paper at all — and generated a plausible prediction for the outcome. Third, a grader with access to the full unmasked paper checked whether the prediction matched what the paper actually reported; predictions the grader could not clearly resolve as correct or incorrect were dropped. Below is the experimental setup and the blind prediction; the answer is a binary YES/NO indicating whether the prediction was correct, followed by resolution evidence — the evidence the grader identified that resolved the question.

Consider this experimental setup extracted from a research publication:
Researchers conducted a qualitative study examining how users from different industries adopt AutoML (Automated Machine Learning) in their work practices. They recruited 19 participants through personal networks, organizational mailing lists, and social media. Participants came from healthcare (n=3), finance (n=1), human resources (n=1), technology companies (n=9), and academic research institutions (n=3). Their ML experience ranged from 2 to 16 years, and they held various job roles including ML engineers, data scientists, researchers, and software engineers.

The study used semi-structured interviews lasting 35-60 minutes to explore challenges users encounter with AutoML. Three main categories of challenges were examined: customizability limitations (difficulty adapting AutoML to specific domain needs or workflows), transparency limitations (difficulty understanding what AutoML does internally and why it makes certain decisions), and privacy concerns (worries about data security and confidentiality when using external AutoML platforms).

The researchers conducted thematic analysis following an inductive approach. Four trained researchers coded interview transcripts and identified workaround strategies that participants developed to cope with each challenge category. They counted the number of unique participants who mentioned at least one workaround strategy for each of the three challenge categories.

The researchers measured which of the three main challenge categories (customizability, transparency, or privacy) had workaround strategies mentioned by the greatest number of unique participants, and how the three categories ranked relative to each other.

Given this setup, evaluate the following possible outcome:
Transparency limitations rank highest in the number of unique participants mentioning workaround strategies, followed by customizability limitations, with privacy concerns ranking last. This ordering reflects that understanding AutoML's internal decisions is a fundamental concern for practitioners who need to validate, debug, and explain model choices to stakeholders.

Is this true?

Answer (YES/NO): NO